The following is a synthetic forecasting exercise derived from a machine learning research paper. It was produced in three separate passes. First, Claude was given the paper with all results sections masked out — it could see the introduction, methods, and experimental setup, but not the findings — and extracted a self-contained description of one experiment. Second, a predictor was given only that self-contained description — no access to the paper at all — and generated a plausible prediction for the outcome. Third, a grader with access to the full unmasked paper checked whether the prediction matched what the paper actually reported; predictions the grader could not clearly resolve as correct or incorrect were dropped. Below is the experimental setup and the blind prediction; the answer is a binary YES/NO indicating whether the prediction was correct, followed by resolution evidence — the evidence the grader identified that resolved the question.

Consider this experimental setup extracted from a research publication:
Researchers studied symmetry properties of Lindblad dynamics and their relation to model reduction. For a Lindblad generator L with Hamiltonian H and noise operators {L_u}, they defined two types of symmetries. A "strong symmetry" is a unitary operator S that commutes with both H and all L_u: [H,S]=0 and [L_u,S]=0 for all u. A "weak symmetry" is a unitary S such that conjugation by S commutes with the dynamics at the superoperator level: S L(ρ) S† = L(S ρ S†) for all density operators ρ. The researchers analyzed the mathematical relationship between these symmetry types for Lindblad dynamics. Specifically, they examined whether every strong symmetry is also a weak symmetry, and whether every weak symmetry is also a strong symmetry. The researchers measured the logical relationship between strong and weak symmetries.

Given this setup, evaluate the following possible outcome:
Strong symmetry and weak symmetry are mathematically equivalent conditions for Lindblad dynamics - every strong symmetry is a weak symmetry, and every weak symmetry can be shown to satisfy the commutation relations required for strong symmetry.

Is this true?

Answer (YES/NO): NO